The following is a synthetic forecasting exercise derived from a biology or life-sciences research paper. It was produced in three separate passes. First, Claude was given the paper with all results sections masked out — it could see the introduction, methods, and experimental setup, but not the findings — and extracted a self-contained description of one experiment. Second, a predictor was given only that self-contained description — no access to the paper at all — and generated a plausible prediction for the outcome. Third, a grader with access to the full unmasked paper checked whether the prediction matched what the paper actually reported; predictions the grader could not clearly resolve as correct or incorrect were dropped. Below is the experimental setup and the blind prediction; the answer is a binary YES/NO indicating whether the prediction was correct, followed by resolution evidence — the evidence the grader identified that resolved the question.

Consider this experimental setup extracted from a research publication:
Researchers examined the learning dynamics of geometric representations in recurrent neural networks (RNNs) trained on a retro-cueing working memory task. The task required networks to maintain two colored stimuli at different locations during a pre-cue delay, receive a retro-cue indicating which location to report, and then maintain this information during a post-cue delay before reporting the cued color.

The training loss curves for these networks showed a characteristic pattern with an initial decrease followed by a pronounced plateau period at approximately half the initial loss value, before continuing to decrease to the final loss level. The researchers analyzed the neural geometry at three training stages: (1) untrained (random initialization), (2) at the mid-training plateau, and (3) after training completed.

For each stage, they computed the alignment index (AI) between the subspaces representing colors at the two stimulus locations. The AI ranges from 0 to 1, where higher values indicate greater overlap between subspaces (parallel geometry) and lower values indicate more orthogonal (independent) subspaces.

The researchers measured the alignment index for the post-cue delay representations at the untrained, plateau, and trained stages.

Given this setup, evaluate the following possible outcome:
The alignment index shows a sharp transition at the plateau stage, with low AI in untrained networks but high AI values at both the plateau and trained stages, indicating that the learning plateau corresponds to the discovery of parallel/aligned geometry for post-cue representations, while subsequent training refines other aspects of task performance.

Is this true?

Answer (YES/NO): YES